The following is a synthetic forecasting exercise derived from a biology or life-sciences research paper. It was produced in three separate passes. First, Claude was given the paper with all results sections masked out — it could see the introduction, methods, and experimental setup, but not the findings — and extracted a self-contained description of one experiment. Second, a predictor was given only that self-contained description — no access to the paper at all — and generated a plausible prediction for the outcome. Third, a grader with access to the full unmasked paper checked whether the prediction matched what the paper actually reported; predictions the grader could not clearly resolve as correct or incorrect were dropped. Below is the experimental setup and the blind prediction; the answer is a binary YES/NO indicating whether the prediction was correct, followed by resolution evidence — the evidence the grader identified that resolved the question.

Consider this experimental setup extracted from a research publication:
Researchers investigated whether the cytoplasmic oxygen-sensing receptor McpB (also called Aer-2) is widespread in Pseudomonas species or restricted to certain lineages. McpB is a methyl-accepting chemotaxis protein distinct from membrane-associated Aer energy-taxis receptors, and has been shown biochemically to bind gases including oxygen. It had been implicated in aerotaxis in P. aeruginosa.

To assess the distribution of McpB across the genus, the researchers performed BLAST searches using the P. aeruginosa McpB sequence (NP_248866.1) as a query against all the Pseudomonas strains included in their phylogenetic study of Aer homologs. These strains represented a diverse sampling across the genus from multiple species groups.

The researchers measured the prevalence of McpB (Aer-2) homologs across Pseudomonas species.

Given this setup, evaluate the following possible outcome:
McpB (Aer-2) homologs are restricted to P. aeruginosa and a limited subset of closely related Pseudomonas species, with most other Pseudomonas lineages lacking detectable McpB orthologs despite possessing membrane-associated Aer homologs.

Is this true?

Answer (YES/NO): YES